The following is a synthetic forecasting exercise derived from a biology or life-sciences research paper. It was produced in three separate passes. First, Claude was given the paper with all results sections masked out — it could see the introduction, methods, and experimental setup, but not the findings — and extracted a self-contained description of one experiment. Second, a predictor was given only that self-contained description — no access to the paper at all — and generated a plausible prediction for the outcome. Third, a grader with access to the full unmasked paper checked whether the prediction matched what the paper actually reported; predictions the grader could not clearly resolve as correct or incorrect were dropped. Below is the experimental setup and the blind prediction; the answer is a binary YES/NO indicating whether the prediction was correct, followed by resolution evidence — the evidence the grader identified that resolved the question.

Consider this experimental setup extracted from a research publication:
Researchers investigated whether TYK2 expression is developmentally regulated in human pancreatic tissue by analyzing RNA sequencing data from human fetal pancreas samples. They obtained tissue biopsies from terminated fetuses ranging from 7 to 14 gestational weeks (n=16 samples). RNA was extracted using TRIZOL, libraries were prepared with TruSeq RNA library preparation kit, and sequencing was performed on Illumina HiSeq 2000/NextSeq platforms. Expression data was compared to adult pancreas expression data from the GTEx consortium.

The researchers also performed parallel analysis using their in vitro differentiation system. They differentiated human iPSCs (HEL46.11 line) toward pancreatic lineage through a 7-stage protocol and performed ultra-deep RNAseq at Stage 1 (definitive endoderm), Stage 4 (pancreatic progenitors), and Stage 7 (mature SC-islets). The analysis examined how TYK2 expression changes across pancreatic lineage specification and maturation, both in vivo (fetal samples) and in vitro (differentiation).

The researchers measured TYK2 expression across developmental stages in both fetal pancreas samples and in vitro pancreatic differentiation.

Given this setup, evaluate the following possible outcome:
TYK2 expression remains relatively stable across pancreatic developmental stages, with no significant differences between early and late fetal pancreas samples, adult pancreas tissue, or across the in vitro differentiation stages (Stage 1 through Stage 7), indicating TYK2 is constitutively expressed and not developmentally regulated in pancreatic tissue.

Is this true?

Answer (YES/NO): NO